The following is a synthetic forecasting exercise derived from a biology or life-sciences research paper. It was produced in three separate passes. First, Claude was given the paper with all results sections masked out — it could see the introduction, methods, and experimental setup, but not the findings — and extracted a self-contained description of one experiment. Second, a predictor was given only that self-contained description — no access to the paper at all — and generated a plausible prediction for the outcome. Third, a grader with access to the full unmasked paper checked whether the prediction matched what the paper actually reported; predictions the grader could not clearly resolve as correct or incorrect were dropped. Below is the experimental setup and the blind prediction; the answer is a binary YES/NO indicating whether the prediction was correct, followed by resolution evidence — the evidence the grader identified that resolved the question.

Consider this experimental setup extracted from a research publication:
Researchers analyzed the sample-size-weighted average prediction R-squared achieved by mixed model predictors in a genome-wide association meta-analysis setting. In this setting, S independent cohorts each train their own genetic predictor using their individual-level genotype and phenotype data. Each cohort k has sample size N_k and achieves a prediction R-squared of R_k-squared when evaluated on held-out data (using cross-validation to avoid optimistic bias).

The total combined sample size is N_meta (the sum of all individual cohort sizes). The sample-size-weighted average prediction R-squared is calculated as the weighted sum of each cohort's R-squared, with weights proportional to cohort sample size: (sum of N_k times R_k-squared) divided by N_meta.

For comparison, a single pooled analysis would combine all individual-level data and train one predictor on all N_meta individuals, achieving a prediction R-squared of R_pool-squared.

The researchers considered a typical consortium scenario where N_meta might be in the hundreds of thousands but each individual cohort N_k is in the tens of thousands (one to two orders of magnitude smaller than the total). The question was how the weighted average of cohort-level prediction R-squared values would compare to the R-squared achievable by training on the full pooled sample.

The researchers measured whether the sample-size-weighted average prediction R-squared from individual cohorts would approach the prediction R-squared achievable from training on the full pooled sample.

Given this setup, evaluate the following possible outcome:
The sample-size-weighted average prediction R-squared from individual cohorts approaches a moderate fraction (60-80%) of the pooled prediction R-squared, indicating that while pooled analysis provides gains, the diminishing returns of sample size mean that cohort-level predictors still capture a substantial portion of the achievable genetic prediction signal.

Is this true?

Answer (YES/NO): NO